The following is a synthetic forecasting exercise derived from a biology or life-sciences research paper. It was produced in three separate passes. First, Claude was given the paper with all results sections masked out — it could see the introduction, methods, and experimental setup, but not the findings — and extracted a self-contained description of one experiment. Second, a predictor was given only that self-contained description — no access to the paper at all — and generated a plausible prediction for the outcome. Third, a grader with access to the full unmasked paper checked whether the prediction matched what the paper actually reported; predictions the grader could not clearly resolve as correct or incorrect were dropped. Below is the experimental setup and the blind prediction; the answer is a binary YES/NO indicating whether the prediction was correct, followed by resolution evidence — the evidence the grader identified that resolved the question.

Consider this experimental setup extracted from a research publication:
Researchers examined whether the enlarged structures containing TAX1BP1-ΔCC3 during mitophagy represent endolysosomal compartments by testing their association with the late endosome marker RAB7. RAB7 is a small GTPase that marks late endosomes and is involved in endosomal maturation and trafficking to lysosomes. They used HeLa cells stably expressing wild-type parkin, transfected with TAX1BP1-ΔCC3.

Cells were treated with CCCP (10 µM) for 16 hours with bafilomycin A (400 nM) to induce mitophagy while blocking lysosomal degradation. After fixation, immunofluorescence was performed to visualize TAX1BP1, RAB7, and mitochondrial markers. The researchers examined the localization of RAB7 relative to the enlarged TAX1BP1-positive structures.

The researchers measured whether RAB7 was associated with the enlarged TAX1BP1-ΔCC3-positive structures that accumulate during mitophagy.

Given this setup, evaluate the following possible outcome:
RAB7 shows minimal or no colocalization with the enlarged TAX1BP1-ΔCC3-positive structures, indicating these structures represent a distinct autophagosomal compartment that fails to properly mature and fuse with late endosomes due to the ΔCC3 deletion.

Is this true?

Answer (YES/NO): NO